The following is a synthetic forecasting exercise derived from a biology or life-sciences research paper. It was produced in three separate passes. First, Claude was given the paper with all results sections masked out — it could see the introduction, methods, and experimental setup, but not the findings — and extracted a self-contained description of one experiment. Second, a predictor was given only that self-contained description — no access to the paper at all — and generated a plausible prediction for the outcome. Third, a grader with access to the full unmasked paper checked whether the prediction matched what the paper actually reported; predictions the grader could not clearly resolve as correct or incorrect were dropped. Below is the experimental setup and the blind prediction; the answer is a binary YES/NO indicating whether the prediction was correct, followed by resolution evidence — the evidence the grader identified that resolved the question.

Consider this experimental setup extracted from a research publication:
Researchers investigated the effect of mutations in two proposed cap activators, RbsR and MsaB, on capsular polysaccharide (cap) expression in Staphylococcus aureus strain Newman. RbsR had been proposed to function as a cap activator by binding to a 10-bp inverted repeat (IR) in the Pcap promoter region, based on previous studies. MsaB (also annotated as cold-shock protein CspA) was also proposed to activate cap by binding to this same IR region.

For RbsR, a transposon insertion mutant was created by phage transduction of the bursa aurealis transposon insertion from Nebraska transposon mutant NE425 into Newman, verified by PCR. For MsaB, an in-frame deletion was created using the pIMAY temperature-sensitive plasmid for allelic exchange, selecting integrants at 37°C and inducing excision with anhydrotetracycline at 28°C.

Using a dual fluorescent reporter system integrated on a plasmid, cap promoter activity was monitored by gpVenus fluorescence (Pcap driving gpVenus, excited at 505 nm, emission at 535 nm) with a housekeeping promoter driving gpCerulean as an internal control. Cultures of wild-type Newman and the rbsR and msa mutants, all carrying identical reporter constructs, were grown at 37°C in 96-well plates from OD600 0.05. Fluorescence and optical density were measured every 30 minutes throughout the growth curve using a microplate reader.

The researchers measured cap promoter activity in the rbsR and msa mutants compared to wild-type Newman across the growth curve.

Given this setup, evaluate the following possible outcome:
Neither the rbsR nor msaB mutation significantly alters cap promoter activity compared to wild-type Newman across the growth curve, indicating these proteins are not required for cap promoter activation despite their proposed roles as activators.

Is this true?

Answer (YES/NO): NO